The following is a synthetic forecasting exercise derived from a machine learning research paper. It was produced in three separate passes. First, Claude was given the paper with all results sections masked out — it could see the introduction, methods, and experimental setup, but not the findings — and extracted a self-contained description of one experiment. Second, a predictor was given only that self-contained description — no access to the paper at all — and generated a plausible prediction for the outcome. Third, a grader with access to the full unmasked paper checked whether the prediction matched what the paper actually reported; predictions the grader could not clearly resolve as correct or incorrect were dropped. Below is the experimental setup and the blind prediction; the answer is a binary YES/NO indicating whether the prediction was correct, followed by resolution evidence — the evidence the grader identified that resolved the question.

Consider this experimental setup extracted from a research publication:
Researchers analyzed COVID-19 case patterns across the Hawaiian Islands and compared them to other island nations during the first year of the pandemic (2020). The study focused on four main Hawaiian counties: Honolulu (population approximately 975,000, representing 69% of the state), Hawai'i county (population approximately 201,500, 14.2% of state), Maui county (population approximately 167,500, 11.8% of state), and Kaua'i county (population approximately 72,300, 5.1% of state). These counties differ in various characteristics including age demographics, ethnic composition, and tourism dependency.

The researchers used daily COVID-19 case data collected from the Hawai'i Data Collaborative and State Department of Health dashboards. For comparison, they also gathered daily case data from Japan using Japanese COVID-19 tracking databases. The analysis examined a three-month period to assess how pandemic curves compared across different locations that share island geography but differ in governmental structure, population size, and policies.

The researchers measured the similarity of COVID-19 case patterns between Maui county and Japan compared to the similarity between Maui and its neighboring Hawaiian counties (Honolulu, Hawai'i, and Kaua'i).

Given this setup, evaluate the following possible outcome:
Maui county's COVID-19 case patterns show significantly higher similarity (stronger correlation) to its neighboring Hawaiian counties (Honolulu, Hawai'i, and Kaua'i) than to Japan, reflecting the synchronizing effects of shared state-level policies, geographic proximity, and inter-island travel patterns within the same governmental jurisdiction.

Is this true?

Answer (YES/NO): NO